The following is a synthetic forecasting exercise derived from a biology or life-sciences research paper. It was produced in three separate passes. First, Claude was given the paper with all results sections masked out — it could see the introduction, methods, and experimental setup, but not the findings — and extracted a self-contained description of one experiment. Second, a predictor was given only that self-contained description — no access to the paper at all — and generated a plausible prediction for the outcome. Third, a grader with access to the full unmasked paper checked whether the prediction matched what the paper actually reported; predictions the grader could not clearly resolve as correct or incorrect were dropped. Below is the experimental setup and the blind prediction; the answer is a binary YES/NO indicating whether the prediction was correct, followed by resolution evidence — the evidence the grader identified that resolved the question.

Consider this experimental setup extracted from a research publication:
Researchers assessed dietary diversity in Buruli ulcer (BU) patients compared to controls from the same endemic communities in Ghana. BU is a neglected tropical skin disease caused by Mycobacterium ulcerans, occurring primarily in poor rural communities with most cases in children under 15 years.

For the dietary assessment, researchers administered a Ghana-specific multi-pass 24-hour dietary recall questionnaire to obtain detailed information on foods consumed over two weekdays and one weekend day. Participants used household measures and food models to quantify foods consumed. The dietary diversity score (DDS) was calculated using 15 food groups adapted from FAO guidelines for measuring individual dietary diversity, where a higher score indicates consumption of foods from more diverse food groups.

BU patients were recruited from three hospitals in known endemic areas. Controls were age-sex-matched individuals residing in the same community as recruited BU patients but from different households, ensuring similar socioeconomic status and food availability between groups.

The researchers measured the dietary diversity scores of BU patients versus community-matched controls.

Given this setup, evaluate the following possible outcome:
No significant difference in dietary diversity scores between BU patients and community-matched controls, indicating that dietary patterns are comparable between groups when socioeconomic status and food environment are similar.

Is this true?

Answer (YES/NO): NO